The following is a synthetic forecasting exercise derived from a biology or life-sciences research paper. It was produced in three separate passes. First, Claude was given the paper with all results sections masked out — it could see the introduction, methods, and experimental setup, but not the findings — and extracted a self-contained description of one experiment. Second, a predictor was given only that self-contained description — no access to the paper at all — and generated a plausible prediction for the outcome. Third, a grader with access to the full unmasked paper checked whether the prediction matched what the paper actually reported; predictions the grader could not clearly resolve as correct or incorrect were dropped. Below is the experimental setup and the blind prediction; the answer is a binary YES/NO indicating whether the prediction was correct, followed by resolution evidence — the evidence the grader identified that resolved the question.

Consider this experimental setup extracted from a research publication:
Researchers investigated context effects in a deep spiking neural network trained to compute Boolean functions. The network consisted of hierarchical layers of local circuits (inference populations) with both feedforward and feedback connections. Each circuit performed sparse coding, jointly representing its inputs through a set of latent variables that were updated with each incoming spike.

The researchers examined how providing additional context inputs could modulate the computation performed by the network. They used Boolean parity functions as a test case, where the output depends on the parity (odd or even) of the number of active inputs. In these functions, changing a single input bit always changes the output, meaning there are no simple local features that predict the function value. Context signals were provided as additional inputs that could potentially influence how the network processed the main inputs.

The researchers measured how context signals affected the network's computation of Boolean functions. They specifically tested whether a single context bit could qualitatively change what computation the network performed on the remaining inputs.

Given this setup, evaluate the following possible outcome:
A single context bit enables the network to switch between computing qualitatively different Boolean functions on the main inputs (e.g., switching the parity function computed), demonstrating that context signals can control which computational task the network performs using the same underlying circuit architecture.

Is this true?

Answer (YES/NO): NO